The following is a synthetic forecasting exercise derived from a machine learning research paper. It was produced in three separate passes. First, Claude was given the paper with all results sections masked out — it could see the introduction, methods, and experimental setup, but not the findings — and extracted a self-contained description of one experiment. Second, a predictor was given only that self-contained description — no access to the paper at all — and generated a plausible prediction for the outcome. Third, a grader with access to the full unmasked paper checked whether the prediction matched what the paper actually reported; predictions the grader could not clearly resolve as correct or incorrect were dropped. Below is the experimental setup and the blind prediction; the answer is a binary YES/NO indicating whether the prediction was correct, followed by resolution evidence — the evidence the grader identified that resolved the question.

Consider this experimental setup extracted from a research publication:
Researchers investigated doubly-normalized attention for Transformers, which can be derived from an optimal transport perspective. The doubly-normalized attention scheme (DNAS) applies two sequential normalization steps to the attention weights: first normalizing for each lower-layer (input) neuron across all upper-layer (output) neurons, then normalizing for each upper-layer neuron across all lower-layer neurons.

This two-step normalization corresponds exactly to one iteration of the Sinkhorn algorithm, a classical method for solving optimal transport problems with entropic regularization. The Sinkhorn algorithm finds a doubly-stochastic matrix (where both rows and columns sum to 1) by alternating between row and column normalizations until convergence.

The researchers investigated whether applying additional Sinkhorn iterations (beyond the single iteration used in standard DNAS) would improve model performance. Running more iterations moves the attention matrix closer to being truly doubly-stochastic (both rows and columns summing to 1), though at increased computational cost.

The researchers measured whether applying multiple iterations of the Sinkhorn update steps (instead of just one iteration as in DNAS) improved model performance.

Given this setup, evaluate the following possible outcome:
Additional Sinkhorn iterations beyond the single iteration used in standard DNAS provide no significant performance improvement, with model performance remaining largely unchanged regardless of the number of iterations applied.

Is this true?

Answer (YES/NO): YES